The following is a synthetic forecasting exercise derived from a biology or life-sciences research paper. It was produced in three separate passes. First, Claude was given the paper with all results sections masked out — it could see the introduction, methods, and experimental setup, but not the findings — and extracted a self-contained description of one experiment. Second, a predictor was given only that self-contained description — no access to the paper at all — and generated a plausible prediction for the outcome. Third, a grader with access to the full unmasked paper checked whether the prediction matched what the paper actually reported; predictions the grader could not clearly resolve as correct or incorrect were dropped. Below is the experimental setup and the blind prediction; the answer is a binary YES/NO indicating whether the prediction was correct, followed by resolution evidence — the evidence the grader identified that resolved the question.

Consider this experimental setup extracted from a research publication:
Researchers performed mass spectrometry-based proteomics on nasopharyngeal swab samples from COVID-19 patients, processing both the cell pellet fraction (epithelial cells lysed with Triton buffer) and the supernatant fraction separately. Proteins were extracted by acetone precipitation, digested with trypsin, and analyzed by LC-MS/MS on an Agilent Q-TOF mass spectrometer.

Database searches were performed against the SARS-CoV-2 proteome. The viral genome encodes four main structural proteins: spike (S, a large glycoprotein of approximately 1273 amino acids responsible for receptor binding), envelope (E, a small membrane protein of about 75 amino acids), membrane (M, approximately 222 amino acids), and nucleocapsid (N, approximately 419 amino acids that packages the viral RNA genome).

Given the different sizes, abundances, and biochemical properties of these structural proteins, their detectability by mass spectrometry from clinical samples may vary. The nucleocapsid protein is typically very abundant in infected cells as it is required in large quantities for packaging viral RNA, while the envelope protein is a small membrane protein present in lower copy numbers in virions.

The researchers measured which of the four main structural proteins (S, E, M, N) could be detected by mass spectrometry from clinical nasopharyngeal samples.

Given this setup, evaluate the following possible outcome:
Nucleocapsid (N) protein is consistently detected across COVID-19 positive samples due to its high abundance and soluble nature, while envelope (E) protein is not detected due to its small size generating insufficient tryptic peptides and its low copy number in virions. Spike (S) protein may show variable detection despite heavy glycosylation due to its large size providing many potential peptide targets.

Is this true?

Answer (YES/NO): YES